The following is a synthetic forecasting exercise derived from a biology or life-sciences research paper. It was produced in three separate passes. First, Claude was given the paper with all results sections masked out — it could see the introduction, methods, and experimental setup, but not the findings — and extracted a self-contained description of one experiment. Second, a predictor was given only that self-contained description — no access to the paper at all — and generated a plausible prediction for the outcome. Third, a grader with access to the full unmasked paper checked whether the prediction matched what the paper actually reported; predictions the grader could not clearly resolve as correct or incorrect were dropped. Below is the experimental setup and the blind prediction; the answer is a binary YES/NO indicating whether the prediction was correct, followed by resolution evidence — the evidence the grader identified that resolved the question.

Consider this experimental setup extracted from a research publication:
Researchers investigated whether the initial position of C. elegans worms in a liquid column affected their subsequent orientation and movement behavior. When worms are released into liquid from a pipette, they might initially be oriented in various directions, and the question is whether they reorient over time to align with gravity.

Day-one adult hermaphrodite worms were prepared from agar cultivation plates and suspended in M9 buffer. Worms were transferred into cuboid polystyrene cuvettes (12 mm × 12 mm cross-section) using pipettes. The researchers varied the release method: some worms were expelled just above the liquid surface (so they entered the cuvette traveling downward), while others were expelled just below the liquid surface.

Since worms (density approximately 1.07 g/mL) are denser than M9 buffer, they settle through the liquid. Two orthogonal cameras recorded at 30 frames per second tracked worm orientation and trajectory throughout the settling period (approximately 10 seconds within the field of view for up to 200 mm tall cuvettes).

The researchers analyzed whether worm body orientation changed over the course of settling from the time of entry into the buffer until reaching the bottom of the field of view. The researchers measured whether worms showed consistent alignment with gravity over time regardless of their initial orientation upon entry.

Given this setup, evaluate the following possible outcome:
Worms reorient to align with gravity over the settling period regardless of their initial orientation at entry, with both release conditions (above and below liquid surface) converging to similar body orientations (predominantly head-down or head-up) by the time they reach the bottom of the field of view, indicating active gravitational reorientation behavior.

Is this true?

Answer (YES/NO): YES